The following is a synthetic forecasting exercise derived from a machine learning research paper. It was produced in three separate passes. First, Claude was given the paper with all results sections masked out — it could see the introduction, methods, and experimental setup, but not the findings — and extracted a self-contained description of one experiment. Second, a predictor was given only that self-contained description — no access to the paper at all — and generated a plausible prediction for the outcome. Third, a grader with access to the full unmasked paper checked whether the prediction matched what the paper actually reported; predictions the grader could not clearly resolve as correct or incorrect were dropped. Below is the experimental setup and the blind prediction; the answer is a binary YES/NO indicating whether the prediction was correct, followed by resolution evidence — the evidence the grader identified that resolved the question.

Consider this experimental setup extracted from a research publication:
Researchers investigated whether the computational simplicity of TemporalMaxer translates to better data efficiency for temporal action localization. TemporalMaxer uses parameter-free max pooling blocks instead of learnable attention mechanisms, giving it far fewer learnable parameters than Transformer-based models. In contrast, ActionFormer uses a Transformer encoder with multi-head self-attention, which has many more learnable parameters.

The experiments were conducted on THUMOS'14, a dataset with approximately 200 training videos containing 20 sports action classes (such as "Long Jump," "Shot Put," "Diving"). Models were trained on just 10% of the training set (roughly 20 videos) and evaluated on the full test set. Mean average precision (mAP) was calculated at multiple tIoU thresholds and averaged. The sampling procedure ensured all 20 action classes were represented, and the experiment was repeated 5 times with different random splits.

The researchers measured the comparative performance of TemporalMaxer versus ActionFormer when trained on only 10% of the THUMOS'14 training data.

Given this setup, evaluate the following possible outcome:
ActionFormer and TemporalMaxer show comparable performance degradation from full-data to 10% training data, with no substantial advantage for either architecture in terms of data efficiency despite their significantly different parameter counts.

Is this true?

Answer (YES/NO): NO